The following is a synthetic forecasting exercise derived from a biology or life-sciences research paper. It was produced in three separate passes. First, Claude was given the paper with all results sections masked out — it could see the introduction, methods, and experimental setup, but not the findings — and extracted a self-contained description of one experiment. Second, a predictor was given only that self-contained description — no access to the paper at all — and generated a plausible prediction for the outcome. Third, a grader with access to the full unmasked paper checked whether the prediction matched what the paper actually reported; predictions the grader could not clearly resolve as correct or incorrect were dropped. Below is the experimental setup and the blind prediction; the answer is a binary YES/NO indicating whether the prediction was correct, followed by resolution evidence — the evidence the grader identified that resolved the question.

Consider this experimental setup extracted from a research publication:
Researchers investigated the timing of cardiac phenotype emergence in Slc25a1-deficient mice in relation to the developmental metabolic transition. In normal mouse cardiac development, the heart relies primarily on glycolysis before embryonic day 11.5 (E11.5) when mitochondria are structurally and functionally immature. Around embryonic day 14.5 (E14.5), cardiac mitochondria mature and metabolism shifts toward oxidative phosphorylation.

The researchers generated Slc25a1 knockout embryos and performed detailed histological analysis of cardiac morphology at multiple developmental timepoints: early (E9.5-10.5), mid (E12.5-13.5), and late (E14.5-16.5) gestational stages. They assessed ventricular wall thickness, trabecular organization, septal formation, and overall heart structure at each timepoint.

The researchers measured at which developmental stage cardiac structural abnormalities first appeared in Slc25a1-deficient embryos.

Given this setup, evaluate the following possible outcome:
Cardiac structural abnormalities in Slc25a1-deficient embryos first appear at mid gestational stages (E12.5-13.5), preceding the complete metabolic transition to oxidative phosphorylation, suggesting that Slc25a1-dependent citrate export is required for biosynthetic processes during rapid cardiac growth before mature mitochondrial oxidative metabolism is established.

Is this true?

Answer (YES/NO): YES